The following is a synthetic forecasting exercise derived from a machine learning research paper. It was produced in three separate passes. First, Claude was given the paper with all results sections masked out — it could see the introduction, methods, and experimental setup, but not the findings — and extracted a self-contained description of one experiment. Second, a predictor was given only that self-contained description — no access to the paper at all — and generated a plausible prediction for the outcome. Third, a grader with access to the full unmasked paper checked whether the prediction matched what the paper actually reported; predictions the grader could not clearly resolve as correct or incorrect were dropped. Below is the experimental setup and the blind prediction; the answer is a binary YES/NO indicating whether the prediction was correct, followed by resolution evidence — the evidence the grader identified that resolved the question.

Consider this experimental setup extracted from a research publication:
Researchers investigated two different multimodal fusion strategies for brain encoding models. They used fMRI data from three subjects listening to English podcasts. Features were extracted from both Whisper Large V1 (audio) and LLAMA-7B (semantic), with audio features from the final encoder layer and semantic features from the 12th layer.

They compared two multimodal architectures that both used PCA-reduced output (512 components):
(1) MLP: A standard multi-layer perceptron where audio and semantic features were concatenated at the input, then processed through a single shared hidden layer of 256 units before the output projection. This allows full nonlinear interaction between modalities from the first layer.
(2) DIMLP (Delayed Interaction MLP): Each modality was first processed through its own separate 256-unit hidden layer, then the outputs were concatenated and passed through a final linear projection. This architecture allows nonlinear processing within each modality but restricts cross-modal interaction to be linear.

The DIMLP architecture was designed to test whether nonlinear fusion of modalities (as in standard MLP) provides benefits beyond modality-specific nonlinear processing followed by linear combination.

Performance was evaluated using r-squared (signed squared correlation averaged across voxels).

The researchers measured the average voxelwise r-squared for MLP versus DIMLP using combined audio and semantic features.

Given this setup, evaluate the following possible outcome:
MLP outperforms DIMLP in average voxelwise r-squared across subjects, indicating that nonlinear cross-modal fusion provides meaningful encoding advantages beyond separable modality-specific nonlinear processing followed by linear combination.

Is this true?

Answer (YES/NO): YES